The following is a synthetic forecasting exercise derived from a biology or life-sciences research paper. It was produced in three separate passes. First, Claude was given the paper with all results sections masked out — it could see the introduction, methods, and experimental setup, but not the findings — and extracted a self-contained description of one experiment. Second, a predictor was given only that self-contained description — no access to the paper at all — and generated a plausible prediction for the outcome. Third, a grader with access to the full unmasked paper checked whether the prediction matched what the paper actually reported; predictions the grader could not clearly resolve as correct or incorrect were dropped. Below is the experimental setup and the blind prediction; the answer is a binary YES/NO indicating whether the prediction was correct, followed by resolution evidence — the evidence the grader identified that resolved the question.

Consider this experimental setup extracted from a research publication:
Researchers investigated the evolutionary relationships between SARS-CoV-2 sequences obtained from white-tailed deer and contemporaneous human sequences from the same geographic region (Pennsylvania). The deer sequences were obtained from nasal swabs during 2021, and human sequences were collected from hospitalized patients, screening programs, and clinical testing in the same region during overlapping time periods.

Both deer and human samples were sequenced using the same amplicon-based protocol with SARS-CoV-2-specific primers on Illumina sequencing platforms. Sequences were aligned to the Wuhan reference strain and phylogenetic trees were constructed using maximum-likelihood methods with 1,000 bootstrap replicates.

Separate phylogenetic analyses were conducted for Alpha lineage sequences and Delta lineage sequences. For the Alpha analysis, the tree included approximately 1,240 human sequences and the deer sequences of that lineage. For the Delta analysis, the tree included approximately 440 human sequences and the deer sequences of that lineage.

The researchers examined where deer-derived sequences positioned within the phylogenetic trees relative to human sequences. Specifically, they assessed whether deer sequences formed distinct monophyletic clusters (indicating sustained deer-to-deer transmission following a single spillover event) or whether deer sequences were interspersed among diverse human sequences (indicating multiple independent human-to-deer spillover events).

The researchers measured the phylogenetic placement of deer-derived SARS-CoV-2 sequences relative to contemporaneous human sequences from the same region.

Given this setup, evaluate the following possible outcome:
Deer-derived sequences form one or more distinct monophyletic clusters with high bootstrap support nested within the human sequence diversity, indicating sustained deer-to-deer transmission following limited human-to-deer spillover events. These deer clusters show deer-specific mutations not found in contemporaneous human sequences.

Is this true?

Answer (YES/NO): NO